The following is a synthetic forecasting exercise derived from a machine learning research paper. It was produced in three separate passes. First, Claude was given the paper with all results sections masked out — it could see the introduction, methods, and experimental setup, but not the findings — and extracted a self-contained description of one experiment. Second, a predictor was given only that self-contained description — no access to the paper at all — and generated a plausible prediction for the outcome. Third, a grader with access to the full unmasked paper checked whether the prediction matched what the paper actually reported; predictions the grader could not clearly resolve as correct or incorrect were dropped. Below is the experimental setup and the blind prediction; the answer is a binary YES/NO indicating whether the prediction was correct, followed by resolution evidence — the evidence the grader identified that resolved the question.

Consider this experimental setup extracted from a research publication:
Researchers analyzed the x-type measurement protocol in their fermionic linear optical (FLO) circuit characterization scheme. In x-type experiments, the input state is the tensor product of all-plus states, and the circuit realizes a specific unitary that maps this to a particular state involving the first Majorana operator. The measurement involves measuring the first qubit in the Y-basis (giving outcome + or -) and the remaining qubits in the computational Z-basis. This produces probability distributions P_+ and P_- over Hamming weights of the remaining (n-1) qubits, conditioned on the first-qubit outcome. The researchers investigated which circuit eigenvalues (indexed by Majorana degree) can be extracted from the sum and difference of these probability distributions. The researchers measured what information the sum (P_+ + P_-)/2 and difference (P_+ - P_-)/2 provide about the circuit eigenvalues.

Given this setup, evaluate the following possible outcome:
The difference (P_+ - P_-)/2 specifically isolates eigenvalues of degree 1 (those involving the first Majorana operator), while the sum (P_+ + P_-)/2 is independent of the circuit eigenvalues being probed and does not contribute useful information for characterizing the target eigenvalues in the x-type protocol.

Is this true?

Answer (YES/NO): NO